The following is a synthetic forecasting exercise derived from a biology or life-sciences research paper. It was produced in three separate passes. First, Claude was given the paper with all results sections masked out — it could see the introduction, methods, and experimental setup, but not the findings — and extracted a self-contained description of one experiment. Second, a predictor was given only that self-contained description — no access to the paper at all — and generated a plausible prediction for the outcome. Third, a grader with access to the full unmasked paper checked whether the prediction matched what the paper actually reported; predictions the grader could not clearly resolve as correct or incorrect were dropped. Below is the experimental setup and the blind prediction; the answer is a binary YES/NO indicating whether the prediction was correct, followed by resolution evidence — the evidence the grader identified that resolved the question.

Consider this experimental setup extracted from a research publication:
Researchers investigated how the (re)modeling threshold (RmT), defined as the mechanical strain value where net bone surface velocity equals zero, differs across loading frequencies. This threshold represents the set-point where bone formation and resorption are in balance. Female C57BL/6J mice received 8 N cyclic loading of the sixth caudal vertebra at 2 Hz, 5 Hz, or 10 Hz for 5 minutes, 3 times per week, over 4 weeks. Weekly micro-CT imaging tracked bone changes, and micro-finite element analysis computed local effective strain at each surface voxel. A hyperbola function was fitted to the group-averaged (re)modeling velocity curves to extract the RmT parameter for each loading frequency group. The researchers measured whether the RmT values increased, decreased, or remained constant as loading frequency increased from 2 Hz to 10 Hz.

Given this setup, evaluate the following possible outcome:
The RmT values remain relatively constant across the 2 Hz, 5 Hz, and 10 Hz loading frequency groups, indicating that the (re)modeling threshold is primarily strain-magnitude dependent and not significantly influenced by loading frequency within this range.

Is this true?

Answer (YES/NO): NO